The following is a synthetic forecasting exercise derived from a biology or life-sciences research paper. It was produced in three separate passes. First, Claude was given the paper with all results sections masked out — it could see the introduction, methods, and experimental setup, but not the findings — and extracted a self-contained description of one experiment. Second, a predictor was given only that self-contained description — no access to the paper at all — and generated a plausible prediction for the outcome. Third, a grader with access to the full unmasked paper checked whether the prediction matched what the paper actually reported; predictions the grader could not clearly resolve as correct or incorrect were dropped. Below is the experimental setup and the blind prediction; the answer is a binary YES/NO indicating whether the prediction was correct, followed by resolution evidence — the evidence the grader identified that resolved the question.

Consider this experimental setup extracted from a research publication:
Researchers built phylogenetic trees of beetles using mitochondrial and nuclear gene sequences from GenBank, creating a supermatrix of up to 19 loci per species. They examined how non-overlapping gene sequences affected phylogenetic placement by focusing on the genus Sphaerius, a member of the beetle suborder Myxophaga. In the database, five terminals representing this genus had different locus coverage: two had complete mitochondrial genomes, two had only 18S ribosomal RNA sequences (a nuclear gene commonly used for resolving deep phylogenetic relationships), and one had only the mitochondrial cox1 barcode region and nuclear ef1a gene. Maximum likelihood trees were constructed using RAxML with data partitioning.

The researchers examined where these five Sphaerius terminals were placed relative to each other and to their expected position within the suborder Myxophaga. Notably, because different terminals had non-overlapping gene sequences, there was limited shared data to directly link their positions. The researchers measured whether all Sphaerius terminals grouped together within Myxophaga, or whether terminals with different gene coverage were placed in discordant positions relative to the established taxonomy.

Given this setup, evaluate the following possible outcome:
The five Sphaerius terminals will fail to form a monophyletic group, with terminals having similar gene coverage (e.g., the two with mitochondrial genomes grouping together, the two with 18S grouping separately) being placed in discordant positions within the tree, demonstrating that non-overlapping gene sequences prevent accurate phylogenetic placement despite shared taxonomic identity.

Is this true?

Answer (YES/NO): YES